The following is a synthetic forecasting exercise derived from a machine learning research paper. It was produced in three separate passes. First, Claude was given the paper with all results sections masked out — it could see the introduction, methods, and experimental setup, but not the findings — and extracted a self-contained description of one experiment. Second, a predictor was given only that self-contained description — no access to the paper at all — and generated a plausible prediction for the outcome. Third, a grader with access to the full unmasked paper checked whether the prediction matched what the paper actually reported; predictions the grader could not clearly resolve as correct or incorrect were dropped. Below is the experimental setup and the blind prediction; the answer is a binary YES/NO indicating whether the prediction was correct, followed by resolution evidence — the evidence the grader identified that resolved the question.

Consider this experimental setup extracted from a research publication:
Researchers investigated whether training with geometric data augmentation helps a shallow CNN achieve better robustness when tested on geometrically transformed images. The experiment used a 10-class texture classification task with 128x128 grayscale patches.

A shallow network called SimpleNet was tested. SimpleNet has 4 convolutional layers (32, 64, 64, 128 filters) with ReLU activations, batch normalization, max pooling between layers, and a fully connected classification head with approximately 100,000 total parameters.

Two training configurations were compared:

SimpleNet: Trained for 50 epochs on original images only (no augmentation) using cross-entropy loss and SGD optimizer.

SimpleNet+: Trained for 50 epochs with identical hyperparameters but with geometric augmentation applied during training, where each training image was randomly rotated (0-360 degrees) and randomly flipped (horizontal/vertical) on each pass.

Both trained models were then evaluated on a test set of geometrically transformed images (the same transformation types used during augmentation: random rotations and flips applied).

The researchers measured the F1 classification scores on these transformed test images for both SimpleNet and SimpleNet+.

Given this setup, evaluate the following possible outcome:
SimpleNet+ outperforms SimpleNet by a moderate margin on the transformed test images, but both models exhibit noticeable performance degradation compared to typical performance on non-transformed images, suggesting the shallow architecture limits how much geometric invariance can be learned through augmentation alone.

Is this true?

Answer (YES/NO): NO